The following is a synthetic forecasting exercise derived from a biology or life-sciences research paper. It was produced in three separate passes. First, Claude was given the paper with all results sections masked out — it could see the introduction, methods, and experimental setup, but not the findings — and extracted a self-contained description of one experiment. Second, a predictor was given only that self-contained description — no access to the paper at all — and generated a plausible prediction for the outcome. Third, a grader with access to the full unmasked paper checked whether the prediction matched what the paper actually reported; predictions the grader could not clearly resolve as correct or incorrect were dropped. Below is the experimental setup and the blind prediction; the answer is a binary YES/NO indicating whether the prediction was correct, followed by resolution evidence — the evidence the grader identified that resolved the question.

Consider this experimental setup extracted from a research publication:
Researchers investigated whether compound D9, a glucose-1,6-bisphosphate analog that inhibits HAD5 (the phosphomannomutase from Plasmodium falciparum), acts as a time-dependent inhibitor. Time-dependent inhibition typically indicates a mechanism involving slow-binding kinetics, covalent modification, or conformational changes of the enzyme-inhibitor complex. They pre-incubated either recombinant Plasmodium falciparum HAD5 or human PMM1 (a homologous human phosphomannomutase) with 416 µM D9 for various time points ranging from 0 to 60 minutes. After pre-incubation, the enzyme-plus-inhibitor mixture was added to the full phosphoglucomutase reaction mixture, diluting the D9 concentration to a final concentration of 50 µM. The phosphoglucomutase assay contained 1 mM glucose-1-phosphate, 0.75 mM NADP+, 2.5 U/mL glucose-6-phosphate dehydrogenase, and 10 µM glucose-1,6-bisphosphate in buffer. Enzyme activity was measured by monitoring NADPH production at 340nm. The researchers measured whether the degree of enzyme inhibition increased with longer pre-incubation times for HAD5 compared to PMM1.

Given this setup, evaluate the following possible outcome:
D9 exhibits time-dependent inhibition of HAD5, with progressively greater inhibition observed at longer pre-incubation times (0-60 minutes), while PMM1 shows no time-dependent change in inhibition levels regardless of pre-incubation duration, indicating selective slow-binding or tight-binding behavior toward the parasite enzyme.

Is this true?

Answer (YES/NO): YES